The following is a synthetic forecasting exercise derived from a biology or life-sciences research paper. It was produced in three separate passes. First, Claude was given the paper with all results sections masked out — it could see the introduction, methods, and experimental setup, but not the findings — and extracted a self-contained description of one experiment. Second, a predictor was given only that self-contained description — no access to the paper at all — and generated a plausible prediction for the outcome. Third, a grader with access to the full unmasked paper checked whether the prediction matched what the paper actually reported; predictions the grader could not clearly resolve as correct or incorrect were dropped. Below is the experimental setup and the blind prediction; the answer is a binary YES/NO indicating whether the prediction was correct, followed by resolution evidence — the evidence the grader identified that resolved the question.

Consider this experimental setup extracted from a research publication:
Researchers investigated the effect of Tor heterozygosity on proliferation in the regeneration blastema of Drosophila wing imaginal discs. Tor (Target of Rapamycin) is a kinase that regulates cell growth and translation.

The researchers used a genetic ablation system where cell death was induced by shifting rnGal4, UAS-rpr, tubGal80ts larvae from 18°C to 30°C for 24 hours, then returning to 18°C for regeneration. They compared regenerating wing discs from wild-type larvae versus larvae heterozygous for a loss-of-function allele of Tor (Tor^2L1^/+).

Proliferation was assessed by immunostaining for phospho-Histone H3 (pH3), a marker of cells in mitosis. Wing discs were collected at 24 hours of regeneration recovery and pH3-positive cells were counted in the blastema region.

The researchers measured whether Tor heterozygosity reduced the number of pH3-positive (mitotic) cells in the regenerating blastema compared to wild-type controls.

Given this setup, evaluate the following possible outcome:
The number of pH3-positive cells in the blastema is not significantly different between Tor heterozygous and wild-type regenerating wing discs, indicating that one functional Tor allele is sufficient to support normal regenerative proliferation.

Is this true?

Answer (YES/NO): NO